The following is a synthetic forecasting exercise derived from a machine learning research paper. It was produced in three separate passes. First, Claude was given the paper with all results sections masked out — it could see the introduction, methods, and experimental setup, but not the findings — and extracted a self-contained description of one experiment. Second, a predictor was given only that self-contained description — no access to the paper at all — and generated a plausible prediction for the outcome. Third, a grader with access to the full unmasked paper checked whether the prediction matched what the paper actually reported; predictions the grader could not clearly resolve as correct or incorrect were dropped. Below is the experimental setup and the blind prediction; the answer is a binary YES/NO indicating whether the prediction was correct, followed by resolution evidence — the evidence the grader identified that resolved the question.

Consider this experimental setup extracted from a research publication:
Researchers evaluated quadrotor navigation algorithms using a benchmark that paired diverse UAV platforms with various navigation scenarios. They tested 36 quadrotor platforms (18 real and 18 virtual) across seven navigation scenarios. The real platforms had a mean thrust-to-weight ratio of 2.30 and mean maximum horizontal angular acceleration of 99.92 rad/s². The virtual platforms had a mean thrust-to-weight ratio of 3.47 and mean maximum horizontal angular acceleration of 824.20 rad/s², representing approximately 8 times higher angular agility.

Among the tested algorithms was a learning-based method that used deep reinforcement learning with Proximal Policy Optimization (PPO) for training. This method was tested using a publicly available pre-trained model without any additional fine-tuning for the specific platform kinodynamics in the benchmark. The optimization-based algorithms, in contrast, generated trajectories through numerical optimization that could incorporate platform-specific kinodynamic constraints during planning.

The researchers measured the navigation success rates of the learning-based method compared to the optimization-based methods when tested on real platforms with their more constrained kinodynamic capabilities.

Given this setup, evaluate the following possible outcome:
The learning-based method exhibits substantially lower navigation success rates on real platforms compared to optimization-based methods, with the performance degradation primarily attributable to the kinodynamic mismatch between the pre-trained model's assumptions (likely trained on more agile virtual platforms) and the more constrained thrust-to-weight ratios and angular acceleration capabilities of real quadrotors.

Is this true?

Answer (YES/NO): NO